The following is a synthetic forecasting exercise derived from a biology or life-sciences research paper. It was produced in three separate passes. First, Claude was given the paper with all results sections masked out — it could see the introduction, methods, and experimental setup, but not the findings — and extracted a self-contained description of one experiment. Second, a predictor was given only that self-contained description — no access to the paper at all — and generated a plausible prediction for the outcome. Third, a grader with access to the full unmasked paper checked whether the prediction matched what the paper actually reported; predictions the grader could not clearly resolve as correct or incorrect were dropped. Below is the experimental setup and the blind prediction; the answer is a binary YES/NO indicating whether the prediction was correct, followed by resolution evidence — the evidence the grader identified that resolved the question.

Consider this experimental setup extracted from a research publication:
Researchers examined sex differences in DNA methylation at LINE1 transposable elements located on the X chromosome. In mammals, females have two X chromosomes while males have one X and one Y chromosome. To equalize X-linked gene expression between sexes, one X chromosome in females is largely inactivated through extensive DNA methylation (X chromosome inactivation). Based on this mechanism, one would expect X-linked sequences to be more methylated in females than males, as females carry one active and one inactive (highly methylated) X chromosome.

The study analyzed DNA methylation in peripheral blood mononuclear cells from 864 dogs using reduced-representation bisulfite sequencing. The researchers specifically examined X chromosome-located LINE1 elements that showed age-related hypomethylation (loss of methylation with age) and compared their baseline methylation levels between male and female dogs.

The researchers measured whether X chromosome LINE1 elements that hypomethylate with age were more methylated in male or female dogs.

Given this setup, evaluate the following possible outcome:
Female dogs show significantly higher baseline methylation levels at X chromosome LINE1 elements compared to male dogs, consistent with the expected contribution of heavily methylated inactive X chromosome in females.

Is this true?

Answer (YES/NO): NO